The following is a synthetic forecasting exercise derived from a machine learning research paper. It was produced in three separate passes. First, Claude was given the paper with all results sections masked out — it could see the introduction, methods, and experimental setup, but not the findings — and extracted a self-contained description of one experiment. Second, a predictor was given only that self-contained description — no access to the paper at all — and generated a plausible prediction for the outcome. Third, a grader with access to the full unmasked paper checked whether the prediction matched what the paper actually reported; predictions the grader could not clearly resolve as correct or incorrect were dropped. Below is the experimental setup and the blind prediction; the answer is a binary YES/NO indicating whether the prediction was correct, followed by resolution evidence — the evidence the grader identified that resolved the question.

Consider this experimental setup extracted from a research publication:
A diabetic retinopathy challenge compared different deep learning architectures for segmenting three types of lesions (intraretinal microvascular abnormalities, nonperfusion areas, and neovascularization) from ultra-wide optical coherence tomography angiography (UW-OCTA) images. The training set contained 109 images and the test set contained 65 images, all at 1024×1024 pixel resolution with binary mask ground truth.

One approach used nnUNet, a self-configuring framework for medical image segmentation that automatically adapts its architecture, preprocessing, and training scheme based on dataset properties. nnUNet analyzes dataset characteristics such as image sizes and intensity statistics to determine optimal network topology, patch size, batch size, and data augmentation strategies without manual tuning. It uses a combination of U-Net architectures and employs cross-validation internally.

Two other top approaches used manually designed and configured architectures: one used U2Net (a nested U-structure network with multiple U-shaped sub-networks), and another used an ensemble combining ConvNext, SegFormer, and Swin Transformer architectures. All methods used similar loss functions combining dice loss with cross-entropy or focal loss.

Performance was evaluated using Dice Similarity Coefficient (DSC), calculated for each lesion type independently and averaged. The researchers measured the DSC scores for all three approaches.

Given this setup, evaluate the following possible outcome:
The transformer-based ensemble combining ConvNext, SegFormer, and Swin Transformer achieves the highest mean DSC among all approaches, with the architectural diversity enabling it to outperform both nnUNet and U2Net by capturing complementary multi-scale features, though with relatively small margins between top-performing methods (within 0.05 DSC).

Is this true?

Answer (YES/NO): NO